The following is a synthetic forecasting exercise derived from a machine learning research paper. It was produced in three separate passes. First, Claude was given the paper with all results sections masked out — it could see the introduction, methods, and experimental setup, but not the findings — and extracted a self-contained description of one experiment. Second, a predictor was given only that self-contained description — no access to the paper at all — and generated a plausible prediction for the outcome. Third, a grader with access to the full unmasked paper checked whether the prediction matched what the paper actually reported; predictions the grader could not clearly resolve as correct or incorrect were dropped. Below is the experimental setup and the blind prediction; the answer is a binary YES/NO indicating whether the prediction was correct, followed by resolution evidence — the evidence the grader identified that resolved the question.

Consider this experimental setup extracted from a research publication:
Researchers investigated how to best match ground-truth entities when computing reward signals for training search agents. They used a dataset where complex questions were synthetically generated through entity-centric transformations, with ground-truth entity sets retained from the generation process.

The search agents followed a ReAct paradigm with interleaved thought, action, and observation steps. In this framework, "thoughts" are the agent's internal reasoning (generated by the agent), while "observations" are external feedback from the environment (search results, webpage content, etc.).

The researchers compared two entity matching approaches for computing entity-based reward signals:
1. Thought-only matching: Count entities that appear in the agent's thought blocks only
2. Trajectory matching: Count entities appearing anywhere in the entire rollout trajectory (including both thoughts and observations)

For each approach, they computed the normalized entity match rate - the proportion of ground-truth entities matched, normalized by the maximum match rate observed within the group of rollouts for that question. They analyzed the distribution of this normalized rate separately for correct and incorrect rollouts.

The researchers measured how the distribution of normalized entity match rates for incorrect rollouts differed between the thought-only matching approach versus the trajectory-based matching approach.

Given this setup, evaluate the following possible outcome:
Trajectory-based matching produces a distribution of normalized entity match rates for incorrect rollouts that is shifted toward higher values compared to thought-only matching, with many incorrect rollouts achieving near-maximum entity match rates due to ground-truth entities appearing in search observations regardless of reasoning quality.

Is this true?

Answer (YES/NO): YES